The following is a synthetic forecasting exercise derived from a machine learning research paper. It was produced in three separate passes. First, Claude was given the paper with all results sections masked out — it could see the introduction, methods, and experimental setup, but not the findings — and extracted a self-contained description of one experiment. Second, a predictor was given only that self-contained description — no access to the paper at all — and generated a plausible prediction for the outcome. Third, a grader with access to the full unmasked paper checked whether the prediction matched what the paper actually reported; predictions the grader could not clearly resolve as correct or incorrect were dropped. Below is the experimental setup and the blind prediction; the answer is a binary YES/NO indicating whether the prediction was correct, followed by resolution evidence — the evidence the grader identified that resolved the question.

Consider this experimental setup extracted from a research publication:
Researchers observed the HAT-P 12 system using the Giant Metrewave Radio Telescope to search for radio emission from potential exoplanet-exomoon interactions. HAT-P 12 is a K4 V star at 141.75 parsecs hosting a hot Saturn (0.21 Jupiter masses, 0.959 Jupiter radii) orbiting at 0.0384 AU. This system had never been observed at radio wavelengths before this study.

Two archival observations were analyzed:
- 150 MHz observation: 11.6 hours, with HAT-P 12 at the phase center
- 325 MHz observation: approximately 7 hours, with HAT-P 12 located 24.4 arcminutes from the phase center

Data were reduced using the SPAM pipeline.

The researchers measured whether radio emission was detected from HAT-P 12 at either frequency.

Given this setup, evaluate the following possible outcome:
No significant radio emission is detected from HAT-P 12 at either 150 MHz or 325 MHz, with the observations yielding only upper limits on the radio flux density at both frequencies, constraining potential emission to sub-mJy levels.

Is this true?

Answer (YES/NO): NO